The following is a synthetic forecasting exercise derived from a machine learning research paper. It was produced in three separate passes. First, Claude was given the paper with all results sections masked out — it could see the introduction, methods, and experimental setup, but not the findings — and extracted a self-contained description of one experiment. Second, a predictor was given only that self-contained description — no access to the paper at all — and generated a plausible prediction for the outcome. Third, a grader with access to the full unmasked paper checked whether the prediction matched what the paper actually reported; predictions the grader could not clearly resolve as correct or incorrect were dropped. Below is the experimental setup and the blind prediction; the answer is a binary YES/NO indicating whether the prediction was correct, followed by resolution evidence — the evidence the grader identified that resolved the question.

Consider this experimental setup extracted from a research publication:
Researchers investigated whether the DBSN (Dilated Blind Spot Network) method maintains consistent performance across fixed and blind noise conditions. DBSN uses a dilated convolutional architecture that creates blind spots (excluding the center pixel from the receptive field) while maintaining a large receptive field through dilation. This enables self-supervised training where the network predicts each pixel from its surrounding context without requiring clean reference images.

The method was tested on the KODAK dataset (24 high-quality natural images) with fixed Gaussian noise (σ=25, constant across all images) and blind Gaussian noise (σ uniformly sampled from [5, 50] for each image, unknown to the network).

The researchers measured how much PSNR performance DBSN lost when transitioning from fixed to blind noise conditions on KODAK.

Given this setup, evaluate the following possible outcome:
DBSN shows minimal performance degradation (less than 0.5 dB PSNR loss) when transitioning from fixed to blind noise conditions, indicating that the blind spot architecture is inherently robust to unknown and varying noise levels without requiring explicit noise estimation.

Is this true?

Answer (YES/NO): NO